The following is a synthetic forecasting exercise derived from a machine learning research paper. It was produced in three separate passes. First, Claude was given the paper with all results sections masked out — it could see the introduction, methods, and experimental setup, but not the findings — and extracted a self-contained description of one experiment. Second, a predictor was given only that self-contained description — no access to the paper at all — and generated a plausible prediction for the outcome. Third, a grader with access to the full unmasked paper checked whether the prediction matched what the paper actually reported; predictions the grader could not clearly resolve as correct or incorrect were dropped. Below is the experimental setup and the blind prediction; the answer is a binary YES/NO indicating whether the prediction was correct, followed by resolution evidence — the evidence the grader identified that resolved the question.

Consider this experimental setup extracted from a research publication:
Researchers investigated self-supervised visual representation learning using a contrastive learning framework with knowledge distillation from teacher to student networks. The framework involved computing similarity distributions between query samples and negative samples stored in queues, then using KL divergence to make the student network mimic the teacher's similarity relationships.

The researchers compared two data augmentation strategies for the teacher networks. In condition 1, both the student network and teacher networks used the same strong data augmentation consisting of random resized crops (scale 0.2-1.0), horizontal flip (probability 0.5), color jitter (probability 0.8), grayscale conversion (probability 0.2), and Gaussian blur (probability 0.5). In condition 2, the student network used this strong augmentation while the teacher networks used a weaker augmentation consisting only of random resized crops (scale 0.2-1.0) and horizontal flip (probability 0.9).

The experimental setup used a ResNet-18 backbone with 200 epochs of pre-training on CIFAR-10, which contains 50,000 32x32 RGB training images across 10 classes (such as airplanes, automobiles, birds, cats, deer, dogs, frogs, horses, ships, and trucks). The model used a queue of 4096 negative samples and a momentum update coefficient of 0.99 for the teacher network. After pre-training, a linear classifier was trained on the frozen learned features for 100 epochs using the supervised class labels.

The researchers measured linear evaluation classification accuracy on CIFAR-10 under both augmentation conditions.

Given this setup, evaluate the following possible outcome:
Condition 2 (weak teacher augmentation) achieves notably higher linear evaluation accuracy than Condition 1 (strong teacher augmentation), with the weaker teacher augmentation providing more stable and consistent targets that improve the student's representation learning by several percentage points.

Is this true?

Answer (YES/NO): YES